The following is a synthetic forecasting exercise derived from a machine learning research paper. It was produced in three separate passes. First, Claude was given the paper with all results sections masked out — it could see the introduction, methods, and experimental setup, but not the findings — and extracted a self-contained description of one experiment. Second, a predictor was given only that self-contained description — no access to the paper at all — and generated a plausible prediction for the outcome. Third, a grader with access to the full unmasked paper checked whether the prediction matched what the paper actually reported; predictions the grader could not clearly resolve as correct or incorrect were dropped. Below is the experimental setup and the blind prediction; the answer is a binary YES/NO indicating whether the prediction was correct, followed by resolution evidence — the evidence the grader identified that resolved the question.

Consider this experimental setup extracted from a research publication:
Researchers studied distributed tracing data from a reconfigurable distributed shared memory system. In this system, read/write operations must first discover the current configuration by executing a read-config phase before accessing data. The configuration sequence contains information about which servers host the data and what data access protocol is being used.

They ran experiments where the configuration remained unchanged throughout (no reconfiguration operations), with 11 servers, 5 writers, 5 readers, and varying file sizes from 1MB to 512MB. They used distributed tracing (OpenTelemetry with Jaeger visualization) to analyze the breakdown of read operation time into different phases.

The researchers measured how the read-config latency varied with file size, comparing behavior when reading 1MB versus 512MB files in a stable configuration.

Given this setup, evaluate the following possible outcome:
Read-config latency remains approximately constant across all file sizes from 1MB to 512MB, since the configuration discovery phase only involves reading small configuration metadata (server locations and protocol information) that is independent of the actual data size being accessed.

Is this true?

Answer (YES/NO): YES